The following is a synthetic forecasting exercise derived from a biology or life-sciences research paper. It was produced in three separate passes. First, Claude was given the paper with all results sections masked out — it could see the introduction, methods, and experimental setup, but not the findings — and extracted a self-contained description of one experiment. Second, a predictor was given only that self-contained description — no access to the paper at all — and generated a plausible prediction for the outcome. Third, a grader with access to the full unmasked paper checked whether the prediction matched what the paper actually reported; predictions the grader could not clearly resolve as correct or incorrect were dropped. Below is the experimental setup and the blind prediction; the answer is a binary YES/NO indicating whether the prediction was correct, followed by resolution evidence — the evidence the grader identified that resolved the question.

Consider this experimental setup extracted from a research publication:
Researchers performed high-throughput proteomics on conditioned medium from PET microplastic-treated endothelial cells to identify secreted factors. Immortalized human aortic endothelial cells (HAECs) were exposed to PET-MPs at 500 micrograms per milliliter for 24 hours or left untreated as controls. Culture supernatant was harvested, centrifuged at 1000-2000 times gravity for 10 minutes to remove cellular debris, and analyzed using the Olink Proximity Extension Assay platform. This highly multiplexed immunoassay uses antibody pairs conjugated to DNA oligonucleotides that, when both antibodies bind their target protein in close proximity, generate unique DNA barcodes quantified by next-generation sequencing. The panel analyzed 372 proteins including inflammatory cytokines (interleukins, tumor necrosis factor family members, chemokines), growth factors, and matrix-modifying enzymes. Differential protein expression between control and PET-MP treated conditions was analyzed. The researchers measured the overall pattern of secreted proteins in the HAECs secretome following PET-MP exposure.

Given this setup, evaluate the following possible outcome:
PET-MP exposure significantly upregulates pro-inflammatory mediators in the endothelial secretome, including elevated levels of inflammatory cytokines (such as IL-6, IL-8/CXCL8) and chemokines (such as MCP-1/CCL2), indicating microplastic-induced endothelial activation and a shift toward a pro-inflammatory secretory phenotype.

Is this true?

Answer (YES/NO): NO